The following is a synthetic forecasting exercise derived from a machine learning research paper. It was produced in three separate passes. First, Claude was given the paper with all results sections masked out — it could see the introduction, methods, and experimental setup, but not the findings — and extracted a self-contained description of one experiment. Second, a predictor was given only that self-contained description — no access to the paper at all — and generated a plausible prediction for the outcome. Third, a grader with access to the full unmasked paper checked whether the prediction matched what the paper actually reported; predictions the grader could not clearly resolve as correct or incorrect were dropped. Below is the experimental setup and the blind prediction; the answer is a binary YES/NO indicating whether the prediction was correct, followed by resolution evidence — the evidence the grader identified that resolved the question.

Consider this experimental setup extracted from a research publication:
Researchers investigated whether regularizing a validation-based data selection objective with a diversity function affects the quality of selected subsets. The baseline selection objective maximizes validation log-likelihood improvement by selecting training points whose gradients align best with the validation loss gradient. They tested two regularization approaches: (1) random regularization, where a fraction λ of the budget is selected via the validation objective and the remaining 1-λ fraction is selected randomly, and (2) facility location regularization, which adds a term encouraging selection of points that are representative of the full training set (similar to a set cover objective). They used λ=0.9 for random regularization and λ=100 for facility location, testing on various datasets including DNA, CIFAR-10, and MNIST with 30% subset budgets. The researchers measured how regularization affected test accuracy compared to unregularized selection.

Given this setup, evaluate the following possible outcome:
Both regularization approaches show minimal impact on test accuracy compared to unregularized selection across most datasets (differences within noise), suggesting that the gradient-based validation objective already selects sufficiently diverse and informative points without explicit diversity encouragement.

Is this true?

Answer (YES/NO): NO